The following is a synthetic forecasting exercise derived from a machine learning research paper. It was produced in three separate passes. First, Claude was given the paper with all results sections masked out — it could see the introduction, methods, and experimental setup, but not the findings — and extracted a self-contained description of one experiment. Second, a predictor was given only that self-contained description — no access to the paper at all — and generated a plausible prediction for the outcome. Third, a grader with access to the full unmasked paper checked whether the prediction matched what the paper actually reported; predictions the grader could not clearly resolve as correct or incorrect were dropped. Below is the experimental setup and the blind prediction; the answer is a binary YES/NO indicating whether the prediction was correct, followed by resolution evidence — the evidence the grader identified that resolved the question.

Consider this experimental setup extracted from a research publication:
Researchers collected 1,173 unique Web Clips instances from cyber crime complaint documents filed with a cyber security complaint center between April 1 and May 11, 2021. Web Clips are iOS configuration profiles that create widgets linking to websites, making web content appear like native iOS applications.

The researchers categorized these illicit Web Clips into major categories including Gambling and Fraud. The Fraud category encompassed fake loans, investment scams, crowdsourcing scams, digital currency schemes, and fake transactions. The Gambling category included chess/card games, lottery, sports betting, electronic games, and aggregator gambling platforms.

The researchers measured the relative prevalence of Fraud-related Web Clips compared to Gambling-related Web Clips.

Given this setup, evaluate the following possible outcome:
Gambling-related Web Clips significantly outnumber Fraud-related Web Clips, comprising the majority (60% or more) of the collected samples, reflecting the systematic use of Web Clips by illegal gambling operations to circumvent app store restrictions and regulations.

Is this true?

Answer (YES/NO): NO